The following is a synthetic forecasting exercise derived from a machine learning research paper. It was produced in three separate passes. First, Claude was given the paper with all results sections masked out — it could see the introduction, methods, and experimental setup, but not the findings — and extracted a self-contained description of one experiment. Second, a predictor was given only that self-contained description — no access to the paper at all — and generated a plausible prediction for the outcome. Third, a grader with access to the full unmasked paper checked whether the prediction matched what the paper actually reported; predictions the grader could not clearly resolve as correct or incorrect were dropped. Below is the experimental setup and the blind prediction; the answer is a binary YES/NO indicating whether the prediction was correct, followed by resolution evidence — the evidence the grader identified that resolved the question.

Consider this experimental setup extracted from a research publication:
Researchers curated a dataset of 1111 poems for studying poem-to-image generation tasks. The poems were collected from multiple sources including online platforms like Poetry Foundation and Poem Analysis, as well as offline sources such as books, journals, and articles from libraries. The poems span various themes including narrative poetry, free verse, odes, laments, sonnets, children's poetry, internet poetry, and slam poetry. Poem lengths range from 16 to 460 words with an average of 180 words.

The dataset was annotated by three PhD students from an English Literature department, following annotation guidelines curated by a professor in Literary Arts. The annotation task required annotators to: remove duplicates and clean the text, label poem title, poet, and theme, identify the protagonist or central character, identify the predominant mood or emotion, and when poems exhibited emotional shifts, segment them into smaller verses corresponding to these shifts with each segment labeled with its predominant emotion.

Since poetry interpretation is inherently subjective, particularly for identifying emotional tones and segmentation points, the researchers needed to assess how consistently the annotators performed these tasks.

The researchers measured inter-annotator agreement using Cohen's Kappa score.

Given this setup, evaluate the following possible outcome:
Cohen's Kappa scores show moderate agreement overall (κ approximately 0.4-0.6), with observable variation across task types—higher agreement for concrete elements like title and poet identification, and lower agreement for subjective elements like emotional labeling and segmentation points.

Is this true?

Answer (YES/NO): NO